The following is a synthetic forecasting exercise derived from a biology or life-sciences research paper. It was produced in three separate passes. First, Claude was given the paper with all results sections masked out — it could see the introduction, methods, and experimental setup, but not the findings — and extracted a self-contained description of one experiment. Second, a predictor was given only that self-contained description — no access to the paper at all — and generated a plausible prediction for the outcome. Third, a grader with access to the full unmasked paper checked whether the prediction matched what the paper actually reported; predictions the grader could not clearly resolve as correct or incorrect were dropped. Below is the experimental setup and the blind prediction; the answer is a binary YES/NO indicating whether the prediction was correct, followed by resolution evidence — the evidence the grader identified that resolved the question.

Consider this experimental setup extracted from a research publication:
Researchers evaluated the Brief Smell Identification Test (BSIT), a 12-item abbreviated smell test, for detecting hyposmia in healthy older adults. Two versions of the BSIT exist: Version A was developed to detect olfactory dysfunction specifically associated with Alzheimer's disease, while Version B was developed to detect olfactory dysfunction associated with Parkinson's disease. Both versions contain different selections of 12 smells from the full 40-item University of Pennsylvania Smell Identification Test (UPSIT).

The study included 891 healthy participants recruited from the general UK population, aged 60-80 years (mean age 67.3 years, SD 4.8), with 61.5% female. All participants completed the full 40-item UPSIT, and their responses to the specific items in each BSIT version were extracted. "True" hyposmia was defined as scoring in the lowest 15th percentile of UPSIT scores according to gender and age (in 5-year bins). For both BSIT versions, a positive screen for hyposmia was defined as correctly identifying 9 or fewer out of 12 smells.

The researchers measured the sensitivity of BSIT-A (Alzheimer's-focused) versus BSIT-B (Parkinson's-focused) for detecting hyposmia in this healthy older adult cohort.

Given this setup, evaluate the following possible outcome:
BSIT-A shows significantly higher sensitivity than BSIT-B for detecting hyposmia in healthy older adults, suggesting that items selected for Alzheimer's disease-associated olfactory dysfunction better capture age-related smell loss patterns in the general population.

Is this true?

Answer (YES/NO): NO